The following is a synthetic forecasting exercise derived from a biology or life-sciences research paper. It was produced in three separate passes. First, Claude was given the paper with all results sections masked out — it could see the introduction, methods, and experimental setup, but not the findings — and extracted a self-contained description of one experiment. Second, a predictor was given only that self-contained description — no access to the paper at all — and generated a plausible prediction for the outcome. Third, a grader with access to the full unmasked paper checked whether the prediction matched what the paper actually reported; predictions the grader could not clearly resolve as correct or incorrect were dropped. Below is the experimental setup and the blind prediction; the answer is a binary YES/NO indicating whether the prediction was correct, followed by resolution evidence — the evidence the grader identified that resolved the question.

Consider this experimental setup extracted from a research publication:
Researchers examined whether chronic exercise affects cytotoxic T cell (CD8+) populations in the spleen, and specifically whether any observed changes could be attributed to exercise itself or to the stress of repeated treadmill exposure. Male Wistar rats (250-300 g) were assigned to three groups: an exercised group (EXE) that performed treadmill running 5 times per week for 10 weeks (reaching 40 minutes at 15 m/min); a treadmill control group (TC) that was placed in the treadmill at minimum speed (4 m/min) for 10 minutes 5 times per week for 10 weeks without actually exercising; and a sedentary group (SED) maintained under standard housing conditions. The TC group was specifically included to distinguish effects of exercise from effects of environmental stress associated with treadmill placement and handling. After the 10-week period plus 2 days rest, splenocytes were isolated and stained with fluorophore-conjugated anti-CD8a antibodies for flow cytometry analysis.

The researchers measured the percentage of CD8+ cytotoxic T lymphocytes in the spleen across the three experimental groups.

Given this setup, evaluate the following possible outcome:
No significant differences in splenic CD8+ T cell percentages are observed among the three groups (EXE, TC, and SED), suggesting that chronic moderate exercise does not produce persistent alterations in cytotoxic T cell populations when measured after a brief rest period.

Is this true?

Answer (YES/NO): NO